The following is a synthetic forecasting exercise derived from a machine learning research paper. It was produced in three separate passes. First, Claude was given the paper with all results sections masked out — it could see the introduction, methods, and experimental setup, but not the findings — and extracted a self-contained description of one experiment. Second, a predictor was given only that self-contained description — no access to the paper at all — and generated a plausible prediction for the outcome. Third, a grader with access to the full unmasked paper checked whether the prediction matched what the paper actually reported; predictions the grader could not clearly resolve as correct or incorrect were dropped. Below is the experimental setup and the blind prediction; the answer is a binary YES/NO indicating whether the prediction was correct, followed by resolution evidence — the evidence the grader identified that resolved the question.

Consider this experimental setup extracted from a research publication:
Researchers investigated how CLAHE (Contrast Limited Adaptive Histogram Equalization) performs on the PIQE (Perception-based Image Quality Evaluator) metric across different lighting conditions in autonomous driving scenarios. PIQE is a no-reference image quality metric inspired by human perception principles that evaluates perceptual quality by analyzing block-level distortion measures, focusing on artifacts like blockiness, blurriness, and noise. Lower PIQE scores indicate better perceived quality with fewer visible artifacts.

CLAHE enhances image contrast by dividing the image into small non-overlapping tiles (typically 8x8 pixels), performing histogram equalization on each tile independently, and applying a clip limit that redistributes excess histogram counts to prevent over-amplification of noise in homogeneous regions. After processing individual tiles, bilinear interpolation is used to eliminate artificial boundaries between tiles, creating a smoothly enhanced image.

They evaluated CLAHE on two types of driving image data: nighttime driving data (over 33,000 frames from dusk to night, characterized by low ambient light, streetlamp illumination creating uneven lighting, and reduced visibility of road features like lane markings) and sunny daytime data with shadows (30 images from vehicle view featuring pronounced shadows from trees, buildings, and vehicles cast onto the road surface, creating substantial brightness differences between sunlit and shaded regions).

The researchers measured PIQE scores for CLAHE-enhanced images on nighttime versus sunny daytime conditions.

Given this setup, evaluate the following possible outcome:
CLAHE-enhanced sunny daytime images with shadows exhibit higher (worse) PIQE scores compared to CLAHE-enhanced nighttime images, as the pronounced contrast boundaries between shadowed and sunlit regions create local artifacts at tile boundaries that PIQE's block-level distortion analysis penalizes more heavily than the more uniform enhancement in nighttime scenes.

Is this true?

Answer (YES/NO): NO